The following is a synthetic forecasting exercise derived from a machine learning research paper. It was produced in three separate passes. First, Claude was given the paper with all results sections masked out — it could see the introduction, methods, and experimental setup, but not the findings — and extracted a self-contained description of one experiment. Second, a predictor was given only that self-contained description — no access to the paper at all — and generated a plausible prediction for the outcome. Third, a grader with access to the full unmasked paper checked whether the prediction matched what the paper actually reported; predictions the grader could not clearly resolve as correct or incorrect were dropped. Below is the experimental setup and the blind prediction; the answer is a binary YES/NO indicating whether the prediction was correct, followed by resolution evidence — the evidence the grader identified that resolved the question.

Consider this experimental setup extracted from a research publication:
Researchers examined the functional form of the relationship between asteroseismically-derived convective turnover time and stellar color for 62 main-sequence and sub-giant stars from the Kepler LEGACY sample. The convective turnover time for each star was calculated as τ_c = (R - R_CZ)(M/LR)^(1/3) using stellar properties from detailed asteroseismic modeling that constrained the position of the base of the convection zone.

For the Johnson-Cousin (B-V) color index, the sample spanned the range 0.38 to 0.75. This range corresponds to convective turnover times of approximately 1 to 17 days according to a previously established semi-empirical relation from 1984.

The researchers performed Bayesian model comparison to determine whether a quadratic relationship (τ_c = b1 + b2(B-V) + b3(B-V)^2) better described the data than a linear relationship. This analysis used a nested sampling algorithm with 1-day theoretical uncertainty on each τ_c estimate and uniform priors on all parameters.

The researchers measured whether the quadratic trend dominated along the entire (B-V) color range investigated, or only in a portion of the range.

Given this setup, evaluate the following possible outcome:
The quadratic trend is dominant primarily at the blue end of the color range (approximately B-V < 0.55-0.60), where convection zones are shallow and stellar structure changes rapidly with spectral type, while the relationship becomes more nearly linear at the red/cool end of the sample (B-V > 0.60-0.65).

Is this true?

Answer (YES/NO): NO